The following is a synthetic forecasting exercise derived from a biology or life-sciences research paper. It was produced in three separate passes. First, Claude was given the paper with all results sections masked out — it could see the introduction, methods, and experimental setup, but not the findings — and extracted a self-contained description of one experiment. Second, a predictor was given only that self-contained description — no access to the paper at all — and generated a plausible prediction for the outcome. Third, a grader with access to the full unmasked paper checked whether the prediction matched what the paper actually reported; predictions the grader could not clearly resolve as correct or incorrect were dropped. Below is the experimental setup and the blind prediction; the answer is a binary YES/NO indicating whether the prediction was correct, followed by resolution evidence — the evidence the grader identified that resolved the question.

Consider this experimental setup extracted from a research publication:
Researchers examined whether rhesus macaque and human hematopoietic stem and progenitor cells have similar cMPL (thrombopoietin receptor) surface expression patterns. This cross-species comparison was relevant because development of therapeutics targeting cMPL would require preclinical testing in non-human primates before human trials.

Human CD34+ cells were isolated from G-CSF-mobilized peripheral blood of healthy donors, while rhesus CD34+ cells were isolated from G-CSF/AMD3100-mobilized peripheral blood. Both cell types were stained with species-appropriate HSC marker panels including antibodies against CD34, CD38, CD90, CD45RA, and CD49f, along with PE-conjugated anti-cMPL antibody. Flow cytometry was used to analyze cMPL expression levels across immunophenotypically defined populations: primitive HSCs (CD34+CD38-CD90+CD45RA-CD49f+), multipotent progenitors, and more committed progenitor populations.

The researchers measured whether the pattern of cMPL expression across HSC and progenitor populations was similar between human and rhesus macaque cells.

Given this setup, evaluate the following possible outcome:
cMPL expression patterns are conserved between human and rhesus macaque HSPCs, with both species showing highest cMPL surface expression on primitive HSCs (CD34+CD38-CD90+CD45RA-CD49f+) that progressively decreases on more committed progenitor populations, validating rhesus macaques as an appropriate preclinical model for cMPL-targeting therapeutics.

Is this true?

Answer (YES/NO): YES